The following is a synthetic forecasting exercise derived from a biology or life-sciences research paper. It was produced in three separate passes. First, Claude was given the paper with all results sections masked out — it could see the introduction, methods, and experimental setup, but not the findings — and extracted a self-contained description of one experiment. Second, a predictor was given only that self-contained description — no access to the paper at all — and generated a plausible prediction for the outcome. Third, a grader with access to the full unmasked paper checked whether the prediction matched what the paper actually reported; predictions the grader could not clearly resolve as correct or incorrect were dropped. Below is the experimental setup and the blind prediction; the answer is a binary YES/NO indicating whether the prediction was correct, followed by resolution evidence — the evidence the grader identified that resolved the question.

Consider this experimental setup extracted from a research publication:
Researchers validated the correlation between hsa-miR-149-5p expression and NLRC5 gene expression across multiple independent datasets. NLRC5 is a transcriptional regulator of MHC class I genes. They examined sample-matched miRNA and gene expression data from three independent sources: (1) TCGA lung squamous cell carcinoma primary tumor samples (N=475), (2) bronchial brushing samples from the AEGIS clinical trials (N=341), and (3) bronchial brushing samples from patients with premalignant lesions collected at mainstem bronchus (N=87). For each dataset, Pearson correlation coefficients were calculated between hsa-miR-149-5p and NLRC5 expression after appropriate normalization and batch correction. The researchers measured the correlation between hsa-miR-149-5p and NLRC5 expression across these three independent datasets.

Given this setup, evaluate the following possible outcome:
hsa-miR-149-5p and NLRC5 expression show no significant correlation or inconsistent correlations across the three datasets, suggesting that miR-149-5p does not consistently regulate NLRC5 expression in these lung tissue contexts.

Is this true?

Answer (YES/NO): NO